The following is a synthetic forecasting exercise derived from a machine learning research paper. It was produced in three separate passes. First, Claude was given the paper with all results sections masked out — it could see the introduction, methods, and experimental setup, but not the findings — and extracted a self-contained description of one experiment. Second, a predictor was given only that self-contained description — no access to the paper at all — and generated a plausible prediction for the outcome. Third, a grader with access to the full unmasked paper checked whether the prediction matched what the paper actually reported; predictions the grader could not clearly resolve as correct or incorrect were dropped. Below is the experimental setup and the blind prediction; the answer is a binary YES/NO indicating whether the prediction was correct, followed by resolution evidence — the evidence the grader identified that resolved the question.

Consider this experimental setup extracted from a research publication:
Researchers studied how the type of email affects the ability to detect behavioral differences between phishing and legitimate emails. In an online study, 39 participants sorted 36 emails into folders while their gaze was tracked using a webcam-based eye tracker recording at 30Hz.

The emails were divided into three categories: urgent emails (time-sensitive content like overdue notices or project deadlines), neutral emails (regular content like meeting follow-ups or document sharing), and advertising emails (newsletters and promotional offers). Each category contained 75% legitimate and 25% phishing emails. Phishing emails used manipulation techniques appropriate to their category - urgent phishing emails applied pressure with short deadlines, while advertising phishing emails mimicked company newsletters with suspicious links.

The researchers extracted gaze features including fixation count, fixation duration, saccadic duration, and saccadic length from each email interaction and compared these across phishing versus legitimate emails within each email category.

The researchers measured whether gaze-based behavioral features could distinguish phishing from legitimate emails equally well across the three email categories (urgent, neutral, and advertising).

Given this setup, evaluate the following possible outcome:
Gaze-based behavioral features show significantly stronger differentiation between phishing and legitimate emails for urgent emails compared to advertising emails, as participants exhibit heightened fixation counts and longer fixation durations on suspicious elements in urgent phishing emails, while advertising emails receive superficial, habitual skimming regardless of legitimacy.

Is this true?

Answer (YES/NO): NO